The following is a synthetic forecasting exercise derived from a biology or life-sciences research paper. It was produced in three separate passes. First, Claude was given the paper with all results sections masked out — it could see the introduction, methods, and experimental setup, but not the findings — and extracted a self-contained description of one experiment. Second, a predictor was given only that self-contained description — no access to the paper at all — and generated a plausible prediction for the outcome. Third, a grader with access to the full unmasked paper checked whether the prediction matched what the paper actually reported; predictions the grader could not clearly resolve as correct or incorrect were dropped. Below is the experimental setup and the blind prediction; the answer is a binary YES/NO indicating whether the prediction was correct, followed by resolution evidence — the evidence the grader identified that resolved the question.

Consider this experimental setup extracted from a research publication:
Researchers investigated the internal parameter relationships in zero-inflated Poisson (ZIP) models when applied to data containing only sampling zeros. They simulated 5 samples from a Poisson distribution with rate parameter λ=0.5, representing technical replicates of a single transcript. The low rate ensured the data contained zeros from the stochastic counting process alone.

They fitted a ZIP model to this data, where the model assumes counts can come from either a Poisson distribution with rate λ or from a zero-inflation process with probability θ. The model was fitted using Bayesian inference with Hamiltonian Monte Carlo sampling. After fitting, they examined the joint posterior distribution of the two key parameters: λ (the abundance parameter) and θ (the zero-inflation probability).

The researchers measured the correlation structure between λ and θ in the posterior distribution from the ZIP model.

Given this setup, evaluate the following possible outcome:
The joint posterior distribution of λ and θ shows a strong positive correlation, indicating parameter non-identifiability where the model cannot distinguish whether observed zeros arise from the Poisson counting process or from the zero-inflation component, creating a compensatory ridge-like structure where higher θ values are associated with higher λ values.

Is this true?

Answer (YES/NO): YES